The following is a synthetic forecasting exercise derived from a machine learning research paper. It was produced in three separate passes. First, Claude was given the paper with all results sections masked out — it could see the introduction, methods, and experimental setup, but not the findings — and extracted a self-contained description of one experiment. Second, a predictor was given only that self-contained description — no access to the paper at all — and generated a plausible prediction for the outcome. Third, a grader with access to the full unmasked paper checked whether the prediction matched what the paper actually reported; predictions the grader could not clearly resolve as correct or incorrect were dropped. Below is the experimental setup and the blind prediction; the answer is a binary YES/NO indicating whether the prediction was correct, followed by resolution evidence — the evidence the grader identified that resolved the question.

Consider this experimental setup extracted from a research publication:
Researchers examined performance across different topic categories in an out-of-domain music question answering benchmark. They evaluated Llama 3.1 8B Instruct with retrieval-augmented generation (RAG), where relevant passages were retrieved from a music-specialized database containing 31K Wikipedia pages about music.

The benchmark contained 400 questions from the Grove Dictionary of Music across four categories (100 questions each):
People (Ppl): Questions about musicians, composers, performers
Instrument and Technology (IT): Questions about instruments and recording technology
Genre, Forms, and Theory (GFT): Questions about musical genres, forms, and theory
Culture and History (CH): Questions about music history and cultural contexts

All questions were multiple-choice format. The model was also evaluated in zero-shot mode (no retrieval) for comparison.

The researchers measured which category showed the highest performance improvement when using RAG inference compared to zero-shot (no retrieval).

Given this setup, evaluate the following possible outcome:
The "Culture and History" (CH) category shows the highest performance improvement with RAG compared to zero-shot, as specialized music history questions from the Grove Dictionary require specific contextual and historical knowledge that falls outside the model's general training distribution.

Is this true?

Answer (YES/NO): NO